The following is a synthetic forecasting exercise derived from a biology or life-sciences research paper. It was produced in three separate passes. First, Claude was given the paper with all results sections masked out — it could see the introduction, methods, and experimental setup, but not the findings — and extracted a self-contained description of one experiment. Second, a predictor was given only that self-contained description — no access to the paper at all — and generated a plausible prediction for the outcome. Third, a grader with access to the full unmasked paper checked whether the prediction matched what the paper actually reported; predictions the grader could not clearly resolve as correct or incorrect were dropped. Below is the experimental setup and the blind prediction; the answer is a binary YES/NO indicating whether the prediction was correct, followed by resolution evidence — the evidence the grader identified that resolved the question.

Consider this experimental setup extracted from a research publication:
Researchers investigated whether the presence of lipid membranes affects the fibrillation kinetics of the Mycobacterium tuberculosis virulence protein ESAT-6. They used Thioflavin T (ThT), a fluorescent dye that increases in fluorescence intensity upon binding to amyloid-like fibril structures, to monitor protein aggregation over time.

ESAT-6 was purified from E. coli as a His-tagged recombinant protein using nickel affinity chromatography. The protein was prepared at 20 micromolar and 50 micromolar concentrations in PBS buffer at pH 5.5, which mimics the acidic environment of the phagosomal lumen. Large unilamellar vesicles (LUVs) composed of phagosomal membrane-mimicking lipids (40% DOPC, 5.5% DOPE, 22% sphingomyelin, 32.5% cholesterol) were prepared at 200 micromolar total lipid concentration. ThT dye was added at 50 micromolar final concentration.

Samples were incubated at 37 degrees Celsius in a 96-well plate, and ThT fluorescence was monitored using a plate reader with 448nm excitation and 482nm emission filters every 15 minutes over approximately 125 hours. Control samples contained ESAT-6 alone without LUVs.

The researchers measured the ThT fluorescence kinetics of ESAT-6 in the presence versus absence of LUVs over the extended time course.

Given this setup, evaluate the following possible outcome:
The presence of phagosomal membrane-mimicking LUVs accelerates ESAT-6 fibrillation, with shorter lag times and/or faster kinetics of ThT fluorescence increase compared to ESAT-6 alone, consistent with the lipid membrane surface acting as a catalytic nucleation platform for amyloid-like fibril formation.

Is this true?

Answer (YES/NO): NO